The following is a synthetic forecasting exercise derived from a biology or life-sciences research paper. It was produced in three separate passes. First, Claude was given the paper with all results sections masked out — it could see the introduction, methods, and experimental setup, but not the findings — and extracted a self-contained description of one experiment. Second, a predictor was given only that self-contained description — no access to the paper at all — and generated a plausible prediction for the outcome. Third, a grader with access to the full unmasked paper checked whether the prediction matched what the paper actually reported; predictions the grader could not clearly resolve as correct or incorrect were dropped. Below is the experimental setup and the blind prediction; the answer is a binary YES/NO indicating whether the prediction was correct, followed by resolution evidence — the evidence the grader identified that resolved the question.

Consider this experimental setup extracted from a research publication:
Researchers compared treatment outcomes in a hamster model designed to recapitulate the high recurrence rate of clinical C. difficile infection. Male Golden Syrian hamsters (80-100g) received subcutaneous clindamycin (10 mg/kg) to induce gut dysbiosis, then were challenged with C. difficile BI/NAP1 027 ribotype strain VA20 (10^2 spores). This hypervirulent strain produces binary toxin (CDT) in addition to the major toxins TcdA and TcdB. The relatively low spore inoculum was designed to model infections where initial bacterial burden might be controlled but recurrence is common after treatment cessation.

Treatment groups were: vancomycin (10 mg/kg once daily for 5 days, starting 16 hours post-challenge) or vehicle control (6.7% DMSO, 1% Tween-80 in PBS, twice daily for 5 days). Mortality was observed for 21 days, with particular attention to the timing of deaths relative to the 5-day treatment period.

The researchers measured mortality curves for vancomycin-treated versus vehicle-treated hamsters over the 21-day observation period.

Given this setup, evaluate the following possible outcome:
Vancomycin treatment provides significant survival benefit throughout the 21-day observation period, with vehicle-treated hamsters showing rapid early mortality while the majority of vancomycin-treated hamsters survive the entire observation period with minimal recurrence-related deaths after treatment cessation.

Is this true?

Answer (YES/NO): NO